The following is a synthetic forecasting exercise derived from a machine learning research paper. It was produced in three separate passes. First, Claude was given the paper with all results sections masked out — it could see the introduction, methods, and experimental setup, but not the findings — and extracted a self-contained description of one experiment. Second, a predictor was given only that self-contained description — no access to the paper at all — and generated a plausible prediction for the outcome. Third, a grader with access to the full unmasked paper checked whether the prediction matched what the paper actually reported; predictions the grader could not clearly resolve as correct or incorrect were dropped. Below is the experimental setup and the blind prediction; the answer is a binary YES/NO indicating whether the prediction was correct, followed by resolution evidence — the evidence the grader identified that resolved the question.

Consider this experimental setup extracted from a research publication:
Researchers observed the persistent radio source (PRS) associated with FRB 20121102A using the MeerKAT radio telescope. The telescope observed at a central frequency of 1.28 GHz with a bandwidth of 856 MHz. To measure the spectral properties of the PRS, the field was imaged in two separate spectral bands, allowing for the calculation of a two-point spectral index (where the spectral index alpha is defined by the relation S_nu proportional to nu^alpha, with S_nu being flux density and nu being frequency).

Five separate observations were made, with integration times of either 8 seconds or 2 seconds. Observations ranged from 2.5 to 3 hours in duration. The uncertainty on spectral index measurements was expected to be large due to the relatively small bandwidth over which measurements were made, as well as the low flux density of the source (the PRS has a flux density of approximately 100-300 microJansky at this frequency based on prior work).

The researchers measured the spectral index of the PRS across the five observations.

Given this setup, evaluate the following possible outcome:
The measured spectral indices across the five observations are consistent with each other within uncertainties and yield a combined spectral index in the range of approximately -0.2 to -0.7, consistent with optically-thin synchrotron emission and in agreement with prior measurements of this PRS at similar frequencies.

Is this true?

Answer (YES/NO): YES